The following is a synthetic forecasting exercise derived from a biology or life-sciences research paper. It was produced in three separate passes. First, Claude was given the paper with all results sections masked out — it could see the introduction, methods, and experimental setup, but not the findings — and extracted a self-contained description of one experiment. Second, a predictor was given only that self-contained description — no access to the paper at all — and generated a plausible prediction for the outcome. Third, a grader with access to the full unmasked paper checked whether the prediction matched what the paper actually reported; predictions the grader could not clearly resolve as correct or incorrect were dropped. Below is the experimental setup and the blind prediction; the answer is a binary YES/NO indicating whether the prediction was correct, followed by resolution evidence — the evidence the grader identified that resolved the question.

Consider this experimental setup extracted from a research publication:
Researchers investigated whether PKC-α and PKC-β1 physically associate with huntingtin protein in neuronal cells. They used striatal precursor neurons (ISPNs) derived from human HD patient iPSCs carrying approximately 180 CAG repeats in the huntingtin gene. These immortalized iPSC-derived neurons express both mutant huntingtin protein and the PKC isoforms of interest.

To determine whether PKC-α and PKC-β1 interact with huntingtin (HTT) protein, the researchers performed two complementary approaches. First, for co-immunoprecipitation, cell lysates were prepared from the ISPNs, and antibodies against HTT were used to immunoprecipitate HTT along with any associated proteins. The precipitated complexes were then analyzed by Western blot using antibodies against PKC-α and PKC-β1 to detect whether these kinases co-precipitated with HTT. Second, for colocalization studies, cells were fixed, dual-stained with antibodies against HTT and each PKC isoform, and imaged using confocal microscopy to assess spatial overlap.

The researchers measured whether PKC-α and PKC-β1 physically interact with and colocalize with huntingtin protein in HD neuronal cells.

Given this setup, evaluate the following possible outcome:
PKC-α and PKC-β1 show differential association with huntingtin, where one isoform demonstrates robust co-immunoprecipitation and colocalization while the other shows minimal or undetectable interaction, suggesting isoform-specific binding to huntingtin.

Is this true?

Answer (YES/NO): NO